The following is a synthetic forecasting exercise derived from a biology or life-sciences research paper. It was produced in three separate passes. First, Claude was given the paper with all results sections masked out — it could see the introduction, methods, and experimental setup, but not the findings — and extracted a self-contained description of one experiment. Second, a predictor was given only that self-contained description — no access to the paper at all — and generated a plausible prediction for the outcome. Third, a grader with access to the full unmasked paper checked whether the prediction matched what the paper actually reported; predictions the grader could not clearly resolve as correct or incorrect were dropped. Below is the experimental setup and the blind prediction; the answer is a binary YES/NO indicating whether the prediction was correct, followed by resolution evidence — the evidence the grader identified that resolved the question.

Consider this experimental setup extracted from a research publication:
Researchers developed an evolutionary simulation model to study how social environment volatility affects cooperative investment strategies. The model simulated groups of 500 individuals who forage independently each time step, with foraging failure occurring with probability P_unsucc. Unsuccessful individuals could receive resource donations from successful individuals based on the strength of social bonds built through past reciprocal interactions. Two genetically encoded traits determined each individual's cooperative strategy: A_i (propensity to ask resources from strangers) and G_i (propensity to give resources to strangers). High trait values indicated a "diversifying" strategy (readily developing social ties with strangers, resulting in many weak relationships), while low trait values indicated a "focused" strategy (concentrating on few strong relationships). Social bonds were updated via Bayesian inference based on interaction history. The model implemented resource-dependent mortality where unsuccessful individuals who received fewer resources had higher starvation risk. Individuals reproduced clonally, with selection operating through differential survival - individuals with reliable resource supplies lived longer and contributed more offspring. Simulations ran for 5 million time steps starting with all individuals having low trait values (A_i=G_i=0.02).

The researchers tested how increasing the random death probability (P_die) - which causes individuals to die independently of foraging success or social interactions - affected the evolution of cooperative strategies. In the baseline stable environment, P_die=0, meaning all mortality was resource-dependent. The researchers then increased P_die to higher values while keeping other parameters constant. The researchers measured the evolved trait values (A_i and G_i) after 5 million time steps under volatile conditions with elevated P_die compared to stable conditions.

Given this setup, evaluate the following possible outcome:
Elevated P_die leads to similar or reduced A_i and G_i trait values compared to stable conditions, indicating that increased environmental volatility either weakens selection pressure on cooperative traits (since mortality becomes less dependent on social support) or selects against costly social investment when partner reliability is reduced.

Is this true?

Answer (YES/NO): YES